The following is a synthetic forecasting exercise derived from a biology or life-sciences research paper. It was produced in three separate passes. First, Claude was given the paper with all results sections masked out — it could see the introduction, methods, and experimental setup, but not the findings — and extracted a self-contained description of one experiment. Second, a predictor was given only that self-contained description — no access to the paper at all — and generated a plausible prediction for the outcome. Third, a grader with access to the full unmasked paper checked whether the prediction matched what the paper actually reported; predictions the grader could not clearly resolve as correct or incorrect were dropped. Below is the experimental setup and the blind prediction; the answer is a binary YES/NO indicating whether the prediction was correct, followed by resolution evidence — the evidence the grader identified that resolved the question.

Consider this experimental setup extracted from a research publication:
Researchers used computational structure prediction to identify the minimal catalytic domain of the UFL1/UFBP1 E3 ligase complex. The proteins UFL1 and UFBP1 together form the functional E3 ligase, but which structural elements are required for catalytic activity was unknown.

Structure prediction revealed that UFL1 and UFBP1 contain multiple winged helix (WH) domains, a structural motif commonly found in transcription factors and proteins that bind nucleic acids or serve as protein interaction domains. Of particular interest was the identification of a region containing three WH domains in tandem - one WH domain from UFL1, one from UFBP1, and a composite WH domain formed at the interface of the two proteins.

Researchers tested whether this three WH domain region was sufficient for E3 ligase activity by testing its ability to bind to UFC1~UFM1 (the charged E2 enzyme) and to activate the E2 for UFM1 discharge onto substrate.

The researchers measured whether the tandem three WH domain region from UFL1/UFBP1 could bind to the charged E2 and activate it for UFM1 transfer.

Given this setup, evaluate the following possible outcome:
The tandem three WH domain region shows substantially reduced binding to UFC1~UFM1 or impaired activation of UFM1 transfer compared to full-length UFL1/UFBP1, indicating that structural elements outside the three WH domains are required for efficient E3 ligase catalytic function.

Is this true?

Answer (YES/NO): NO